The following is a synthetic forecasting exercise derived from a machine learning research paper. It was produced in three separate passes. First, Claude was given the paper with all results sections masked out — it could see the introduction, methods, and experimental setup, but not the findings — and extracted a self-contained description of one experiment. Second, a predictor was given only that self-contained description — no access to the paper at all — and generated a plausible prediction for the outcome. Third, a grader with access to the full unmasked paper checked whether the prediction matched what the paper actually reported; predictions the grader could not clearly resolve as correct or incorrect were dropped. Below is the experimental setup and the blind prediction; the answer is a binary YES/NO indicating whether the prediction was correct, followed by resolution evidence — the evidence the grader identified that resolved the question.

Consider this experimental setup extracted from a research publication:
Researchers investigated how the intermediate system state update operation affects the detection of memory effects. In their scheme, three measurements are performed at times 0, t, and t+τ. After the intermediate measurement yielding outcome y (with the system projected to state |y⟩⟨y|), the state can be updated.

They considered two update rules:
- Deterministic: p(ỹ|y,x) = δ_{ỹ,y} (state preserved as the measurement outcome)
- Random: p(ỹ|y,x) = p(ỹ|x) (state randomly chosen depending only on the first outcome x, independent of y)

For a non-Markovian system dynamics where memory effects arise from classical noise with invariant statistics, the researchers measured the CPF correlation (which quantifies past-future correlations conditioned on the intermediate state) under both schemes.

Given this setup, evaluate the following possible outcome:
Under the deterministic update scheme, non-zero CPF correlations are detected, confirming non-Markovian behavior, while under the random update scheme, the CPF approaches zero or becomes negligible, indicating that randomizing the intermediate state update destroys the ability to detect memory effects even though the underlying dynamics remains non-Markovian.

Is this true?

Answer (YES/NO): NO